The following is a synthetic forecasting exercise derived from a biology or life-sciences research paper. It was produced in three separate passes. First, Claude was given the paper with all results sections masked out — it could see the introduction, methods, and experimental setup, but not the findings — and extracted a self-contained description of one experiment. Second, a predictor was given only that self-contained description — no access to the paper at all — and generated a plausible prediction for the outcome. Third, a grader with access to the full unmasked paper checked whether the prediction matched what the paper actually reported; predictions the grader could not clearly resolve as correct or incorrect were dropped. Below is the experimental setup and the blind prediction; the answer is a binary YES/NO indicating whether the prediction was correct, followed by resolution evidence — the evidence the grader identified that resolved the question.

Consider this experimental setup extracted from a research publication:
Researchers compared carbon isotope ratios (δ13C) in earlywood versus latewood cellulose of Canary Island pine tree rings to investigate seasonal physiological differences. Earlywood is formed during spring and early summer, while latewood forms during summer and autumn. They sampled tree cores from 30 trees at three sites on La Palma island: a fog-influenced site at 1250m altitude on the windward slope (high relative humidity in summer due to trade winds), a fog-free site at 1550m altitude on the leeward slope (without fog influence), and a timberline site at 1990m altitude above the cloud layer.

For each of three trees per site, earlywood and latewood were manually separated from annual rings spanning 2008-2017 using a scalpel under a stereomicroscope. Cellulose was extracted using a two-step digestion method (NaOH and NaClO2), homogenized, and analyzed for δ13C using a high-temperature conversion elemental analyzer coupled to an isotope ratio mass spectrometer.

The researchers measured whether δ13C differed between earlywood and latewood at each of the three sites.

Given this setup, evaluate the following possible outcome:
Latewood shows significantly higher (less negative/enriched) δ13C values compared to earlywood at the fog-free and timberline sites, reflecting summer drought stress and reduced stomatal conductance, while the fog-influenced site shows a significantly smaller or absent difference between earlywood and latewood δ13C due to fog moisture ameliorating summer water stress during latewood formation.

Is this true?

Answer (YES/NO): NO